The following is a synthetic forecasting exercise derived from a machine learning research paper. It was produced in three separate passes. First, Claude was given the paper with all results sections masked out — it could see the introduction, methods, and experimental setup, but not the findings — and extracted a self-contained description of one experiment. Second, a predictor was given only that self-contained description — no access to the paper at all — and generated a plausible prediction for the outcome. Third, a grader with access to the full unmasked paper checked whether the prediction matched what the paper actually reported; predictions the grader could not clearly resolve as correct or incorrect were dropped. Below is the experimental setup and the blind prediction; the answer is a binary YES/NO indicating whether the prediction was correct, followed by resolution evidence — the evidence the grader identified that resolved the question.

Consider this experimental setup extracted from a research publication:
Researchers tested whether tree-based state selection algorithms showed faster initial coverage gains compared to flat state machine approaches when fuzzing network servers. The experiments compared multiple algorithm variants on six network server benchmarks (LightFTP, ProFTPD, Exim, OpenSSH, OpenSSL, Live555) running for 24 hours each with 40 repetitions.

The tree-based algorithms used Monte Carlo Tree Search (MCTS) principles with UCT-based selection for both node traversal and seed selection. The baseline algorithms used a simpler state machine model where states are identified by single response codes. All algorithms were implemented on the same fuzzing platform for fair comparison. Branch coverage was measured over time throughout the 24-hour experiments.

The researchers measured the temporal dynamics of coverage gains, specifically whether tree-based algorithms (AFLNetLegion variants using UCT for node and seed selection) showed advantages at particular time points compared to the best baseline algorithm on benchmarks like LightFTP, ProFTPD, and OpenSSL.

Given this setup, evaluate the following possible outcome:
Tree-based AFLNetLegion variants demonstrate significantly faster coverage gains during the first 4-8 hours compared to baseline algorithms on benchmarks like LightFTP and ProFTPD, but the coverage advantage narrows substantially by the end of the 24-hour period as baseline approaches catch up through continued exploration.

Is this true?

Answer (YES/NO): NO